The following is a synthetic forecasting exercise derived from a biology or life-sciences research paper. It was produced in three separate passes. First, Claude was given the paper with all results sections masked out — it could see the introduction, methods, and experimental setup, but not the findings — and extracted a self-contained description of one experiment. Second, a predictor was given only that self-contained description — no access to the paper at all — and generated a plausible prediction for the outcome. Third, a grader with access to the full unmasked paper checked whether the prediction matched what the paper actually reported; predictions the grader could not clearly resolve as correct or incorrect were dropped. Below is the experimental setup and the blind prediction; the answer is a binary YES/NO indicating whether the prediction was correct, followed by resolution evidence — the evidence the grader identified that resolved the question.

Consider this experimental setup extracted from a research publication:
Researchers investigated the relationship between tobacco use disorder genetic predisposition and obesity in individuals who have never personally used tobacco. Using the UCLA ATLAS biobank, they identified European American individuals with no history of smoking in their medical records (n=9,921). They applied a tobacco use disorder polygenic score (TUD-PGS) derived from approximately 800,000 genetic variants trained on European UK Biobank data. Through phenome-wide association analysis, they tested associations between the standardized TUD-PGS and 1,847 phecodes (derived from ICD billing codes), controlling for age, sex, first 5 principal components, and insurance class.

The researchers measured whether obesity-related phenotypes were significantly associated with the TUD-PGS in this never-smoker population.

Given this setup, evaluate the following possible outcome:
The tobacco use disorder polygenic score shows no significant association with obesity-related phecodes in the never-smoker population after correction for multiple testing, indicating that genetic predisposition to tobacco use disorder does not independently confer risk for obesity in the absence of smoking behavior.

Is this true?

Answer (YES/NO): NO